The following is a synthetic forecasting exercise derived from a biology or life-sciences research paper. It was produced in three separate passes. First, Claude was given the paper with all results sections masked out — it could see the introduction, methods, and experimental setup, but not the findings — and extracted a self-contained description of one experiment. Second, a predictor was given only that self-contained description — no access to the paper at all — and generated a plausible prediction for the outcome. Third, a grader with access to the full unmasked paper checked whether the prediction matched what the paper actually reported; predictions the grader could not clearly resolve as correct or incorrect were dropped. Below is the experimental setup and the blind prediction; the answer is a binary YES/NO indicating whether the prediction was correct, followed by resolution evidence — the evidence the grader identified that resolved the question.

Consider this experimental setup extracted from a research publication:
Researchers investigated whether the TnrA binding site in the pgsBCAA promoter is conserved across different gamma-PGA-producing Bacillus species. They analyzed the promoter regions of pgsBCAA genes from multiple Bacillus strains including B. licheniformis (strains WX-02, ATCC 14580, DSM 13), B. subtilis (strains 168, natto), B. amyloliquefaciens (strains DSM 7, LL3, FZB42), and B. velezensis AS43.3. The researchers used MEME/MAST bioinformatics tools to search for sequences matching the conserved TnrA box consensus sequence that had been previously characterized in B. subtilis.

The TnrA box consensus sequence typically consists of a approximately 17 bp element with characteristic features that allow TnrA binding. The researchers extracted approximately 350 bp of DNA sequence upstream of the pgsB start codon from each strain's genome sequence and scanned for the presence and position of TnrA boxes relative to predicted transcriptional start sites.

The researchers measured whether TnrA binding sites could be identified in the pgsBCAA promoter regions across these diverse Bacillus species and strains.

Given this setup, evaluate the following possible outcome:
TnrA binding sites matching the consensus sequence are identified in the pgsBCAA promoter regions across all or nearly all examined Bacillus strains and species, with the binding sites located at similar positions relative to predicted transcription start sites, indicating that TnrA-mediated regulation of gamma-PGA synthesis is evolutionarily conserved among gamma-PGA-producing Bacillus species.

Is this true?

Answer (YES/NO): YES